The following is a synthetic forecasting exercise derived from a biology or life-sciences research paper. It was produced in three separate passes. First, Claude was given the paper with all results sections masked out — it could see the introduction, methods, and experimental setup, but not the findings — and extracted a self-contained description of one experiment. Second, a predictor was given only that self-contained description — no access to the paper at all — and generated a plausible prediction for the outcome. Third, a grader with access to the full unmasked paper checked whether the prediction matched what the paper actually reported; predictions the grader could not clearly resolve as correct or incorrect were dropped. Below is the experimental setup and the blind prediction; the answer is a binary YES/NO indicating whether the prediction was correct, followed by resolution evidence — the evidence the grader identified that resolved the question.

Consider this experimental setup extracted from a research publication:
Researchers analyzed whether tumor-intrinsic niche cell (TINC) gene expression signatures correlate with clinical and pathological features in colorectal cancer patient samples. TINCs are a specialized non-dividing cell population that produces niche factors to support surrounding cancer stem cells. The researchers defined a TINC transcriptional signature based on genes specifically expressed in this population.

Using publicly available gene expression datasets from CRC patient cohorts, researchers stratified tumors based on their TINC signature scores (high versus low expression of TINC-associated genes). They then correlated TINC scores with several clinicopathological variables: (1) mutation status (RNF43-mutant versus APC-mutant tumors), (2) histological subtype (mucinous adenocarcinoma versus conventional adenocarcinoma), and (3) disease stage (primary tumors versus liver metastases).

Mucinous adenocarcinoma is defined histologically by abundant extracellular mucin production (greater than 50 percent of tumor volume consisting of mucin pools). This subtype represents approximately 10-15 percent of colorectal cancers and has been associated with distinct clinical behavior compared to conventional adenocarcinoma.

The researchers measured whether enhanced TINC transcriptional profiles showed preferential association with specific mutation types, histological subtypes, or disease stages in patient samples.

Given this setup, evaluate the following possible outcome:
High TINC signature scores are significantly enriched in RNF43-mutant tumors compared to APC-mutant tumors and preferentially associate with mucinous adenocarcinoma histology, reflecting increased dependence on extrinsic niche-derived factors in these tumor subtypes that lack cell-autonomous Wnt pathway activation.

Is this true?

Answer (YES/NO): NO